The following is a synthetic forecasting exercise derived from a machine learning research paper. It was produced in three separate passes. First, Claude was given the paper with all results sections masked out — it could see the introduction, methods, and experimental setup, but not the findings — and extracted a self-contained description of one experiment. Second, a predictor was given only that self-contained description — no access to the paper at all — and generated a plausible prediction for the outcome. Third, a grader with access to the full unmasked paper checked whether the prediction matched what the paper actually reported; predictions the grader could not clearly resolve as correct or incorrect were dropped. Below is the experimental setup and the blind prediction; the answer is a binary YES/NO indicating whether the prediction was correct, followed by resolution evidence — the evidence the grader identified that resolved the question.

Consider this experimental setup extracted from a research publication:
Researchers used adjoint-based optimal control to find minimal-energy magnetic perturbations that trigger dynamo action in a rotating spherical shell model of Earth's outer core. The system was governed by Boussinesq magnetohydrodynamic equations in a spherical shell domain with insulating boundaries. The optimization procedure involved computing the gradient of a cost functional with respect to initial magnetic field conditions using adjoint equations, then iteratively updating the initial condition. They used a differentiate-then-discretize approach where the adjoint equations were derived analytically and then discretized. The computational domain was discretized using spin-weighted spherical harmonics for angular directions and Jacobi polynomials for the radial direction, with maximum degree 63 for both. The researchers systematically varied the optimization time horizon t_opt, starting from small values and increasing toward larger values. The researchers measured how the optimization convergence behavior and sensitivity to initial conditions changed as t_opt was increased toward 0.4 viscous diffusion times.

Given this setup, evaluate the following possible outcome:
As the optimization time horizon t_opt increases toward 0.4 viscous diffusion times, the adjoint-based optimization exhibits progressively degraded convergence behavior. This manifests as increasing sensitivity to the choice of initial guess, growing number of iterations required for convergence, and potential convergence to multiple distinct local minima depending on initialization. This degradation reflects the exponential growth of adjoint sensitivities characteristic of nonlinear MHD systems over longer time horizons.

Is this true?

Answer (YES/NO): YES